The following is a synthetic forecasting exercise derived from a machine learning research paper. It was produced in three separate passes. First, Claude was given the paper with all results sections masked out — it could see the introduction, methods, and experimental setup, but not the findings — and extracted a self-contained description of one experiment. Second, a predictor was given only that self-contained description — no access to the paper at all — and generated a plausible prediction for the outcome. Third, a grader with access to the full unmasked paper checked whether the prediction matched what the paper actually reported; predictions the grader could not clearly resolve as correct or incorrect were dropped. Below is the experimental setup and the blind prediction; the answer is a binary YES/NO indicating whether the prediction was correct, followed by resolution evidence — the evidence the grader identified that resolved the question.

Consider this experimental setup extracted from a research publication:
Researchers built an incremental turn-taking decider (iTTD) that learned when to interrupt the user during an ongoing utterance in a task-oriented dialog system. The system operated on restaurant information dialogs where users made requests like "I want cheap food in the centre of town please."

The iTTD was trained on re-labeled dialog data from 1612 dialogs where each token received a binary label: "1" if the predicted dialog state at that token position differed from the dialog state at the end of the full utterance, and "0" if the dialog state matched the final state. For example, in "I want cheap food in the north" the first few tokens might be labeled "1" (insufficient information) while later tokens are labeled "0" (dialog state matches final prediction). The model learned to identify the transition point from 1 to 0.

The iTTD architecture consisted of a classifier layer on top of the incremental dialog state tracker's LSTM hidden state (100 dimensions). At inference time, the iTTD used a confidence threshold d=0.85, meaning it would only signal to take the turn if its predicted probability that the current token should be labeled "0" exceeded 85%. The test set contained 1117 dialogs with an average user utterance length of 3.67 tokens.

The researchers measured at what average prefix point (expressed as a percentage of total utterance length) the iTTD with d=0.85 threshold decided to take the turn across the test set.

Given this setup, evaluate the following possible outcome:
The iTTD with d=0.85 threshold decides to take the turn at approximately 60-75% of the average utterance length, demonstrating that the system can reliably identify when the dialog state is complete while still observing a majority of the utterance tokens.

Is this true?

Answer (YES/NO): YES